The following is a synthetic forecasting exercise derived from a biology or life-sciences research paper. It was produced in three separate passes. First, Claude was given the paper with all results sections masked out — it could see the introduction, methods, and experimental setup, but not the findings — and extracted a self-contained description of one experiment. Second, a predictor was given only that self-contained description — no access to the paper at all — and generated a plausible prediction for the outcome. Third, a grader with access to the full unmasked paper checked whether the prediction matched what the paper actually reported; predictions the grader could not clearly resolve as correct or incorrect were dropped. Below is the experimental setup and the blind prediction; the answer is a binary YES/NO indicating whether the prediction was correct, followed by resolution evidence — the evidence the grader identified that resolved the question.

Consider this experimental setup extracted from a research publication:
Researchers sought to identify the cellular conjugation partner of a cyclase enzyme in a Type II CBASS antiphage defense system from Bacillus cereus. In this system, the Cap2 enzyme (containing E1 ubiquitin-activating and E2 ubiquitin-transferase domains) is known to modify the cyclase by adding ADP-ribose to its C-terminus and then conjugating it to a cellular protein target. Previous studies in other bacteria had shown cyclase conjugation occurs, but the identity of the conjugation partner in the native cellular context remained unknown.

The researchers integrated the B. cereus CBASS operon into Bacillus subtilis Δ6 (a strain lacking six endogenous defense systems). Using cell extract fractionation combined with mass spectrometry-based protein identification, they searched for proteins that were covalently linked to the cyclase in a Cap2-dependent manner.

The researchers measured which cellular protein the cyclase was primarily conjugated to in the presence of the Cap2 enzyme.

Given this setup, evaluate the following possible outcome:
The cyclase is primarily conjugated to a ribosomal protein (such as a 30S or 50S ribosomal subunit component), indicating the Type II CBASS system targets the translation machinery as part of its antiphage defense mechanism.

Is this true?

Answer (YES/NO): NO